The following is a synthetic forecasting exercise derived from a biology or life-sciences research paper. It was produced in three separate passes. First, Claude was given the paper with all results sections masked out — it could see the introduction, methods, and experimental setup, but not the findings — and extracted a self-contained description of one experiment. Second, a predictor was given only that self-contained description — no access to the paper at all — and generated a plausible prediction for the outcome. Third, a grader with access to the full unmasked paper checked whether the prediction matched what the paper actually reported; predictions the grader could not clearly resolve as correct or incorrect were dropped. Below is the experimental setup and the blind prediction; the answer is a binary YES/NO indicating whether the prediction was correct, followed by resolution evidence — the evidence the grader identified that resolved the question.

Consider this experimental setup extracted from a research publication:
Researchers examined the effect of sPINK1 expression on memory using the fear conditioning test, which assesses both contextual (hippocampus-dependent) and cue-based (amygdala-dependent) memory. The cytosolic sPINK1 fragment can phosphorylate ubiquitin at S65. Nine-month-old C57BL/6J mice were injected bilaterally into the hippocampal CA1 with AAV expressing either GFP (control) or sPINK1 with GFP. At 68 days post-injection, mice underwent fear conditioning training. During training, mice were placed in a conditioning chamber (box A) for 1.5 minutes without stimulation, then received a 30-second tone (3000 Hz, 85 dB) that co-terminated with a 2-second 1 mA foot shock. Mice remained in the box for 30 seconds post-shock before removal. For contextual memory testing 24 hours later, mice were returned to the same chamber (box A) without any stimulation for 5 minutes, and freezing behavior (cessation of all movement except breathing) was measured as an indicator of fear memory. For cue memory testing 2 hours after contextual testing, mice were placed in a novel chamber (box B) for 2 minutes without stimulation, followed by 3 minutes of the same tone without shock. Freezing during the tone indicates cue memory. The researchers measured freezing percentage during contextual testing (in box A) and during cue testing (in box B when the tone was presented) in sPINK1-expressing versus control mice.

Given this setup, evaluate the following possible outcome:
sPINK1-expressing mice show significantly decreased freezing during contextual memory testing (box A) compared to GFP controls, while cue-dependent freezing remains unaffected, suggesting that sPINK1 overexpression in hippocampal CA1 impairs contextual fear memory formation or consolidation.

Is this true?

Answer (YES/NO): NO